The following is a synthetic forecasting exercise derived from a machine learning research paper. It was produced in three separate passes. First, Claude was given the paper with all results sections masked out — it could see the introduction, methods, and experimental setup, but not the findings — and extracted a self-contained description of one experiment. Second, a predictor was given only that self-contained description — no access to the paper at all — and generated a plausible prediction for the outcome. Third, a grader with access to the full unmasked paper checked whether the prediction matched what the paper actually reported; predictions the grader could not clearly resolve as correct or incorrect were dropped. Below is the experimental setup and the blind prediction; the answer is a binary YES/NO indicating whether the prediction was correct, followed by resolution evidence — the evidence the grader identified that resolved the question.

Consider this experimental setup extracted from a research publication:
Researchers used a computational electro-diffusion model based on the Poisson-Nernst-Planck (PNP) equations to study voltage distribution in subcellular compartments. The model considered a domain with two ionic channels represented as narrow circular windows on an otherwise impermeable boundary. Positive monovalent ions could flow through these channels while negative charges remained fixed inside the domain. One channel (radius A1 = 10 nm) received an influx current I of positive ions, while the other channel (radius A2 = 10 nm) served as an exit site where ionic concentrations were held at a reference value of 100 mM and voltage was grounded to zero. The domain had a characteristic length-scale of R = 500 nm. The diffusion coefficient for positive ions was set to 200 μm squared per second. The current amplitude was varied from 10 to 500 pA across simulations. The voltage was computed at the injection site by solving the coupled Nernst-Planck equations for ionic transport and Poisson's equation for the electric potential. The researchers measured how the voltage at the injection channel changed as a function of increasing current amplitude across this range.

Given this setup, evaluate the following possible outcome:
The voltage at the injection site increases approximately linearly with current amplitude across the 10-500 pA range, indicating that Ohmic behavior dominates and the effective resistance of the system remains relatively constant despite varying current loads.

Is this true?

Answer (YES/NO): NO